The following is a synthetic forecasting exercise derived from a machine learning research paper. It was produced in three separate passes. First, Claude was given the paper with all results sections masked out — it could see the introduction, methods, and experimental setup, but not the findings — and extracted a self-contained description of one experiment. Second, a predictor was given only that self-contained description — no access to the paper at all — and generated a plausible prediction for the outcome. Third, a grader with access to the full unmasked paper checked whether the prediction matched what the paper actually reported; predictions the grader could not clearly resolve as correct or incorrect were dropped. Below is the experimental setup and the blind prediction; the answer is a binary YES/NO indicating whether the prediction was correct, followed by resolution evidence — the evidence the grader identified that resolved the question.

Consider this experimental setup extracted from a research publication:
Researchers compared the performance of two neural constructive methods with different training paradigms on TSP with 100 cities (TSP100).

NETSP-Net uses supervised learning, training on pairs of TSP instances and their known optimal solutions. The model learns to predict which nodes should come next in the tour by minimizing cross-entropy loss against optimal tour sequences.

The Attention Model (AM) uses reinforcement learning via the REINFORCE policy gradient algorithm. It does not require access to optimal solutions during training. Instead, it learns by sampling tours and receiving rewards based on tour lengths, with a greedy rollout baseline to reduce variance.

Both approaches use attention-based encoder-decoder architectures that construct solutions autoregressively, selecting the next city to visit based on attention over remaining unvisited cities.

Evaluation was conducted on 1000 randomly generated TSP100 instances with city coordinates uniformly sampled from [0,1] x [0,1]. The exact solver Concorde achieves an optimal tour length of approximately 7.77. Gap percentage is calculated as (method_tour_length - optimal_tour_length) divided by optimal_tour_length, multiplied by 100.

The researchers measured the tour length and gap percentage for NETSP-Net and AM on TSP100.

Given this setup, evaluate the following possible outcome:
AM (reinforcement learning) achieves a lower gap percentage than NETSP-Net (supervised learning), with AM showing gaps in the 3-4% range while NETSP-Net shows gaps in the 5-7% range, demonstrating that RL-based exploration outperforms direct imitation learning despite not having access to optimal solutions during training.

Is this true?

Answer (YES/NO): NO